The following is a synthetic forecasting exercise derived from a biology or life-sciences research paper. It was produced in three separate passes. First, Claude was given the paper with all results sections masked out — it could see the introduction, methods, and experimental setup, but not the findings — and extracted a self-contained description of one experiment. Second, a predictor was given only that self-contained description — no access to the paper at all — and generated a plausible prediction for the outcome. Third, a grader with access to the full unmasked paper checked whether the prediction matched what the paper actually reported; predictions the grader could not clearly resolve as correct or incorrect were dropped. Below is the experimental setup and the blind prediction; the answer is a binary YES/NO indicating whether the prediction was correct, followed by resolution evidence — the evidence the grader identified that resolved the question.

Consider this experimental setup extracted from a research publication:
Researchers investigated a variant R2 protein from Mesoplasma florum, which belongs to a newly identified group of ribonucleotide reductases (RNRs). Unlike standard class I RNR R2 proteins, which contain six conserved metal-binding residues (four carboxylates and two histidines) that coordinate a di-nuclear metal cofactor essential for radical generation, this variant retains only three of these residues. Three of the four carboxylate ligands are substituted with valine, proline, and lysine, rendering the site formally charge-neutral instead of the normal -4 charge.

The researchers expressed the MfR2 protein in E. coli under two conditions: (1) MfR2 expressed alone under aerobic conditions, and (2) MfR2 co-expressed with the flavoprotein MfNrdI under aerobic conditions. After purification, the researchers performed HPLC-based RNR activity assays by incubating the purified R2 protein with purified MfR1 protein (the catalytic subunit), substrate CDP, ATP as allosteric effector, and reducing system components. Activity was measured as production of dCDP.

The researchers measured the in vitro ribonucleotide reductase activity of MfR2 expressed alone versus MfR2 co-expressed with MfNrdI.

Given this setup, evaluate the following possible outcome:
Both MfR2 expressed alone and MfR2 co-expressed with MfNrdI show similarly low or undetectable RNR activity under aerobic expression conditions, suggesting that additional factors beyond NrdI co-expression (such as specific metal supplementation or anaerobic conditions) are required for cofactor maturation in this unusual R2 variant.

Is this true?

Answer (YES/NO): NO